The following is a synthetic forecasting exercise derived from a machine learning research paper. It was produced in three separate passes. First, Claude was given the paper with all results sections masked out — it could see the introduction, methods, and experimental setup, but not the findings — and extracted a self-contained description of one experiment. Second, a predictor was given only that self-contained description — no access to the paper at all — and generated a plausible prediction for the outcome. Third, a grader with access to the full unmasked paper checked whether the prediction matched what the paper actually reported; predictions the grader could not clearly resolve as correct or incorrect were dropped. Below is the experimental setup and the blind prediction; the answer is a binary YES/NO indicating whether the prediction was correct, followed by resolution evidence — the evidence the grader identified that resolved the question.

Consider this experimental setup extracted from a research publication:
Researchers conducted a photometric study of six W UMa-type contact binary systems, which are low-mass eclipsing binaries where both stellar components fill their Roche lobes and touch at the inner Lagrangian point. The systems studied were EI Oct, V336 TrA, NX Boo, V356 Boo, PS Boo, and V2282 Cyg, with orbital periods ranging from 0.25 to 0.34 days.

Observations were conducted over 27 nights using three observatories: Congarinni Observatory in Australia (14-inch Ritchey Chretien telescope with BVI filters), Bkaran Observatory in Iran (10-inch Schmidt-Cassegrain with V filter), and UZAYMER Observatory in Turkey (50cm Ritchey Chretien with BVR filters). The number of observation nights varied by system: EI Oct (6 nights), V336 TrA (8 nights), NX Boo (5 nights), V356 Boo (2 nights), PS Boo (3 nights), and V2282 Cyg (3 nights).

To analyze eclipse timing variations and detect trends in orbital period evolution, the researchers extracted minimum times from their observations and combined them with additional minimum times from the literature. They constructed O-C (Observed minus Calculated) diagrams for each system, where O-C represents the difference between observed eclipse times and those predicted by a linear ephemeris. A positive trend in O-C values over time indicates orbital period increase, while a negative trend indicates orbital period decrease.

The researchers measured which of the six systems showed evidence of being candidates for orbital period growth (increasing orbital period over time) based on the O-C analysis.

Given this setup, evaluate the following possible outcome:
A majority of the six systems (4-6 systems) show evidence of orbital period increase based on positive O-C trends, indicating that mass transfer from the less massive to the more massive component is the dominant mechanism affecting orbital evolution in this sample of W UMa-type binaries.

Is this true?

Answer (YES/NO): NO